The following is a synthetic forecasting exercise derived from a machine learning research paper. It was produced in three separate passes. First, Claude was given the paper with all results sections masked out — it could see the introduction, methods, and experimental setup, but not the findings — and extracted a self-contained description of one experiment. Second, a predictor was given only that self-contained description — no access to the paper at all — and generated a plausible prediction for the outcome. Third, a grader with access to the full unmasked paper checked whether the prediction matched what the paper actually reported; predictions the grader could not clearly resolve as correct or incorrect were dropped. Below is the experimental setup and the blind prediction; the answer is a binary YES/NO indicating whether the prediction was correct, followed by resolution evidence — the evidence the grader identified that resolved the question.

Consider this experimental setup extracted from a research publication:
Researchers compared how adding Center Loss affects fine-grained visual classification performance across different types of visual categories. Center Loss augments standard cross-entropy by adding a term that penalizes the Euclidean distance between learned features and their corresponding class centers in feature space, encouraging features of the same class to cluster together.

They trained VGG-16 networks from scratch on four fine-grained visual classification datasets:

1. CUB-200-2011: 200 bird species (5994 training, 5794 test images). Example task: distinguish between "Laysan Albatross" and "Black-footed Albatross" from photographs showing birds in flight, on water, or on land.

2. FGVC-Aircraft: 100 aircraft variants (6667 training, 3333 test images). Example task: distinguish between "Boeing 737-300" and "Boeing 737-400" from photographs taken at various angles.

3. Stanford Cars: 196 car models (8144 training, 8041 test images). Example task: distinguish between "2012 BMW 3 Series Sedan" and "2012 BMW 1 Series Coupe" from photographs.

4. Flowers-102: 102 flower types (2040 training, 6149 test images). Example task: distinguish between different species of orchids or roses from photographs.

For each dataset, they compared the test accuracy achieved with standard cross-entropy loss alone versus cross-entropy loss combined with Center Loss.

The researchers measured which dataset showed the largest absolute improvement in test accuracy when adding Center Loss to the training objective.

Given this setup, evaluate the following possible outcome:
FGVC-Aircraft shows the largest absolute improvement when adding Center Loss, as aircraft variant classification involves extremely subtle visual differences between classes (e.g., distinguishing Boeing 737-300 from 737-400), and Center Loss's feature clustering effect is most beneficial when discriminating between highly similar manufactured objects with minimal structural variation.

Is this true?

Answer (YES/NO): NO